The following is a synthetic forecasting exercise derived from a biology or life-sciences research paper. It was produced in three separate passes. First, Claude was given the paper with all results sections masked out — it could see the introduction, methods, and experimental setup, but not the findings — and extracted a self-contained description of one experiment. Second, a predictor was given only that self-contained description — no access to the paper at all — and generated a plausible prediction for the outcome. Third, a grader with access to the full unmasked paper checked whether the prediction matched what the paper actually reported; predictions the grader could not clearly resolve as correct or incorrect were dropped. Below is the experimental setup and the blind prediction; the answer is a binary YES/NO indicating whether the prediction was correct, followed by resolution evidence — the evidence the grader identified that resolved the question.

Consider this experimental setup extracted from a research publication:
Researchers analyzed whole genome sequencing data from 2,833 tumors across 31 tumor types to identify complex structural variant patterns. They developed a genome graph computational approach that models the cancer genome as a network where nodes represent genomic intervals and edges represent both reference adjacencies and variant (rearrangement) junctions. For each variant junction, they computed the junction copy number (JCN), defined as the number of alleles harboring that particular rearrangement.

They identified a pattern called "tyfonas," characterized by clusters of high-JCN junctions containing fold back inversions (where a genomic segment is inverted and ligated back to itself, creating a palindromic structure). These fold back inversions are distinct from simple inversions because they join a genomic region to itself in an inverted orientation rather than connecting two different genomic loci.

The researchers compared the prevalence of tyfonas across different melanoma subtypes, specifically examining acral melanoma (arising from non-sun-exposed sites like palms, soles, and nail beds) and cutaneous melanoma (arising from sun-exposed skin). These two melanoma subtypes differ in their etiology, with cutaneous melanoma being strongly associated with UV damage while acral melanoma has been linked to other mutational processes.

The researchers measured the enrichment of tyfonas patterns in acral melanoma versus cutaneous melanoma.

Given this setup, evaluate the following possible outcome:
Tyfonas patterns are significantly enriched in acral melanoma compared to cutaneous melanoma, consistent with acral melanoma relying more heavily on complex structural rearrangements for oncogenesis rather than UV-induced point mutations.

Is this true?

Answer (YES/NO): YES